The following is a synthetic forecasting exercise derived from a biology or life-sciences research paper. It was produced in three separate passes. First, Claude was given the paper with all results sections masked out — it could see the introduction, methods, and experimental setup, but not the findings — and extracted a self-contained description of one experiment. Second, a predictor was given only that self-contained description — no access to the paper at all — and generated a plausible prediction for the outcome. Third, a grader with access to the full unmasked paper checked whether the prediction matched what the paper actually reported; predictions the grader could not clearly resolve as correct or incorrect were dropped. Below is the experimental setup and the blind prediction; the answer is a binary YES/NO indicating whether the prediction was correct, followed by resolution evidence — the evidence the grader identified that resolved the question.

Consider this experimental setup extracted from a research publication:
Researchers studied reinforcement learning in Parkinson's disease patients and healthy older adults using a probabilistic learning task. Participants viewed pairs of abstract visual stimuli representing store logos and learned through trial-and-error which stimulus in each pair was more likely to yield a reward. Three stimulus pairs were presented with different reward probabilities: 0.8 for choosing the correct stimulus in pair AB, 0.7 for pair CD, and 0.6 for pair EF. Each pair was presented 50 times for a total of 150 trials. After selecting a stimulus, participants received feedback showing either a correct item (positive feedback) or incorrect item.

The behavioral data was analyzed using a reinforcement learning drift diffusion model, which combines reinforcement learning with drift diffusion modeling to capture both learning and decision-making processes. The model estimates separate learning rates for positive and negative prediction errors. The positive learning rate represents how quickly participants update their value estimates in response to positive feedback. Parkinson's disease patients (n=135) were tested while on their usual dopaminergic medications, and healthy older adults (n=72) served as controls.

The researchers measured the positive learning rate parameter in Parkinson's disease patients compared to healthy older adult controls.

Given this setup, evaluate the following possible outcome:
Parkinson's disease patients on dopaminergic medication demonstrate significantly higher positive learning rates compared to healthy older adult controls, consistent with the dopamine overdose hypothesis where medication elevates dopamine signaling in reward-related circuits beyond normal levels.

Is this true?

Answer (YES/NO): NO